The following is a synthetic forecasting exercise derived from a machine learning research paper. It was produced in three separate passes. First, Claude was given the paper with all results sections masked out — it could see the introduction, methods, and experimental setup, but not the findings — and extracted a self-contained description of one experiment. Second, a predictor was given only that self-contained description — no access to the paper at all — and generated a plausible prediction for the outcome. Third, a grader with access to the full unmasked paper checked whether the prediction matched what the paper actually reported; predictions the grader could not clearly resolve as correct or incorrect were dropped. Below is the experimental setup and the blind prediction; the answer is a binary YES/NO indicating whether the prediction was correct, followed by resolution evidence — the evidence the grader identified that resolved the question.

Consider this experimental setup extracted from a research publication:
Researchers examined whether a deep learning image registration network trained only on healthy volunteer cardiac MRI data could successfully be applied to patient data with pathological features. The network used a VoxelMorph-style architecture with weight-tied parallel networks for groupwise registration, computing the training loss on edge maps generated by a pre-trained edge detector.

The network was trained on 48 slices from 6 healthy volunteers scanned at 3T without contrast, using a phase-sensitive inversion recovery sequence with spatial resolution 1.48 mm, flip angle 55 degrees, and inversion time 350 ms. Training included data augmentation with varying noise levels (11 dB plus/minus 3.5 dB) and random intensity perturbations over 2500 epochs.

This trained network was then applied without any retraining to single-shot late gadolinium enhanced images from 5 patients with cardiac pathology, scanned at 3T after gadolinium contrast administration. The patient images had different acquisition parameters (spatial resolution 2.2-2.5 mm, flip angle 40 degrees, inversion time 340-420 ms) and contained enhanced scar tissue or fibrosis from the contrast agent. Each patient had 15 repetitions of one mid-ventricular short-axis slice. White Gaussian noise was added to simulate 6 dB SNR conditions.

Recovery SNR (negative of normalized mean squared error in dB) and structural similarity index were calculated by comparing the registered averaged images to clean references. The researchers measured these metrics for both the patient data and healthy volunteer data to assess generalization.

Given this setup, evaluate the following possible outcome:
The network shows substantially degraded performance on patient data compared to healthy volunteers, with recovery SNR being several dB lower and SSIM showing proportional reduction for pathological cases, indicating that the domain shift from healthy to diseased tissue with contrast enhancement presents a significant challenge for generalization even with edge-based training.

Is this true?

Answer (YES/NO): NO